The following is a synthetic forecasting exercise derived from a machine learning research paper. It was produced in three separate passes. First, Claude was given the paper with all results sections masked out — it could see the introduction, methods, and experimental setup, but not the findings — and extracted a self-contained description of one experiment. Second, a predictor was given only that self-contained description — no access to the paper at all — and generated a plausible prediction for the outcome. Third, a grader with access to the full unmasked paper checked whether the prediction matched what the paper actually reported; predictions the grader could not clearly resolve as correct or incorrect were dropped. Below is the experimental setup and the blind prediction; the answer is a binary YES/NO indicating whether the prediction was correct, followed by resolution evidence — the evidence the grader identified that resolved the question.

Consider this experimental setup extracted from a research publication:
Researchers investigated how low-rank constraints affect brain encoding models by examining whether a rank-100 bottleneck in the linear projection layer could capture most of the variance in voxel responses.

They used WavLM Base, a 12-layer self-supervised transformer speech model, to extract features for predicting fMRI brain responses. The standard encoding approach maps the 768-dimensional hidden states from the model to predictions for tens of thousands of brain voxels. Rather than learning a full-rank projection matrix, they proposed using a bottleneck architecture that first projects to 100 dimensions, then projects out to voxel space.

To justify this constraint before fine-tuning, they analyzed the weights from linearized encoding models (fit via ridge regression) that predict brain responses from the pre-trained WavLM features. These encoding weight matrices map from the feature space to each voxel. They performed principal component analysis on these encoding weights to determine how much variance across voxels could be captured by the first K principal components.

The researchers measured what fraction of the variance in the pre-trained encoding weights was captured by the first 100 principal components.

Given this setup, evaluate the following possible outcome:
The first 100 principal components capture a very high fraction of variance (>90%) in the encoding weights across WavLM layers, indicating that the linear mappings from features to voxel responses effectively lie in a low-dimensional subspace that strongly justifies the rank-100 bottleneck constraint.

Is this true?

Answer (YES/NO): NO